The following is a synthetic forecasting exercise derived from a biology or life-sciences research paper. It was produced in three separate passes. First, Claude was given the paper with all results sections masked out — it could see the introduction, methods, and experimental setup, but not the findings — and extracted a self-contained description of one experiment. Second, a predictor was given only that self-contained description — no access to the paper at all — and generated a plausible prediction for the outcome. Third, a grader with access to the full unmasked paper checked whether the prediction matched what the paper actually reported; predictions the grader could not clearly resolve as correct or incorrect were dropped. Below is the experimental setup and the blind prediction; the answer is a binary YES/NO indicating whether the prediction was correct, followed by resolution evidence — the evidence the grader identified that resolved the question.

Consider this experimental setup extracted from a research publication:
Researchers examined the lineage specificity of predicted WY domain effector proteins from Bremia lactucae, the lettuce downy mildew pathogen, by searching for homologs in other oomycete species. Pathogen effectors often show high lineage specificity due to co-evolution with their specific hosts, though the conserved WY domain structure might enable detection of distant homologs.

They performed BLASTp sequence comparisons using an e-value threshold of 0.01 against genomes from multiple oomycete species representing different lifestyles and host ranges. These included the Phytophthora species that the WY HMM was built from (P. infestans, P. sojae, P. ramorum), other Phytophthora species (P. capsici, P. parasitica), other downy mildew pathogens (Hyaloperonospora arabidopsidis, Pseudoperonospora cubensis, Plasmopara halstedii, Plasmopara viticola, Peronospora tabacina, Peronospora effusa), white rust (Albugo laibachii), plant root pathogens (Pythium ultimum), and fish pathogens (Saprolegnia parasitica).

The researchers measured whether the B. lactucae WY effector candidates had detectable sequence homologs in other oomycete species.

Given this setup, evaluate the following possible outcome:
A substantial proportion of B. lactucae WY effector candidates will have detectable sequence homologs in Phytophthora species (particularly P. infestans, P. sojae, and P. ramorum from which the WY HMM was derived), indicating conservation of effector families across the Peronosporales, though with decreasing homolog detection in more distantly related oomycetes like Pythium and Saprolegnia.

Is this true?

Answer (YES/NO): YES